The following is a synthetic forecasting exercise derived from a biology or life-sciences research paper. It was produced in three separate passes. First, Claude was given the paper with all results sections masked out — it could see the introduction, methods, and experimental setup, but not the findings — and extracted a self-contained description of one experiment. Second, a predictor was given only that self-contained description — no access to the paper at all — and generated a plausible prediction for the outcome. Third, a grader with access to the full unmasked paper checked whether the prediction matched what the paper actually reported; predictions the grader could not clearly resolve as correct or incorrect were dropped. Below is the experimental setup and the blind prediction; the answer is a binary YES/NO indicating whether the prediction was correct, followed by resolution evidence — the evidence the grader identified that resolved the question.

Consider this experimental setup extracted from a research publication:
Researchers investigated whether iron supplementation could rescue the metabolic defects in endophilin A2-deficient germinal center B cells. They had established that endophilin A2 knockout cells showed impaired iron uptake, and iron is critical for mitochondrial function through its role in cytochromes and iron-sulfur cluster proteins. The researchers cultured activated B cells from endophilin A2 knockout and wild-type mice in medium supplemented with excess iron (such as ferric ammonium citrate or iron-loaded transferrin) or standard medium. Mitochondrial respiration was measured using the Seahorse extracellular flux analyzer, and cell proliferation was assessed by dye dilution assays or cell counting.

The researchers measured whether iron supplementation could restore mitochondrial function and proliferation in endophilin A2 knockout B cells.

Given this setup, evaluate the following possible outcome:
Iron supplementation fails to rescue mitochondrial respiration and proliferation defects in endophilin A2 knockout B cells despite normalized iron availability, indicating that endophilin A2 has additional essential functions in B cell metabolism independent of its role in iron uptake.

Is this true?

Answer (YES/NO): NO